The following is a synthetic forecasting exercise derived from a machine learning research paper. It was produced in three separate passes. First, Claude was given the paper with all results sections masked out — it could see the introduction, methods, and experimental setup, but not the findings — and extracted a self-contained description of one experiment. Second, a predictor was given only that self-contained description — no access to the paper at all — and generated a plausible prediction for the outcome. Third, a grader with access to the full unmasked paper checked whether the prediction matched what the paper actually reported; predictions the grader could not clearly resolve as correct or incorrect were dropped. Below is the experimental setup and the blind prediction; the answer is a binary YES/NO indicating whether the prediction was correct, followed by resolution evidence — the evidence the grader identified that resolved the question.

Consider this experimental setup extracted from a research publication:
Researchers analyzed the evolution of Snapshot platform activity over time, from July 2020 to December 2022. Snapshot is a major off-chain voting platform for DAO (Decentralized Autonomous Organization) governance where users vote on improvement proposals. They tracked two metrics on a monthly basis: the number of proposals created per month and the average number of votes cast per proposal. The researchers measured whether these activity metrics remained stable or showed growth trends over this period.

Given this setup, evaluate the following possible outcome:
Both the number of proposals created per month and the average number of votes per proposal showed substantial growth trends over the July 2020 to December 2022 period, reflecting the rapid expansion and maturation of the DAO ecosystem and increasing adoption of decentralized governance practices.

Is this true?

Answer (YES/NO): NO